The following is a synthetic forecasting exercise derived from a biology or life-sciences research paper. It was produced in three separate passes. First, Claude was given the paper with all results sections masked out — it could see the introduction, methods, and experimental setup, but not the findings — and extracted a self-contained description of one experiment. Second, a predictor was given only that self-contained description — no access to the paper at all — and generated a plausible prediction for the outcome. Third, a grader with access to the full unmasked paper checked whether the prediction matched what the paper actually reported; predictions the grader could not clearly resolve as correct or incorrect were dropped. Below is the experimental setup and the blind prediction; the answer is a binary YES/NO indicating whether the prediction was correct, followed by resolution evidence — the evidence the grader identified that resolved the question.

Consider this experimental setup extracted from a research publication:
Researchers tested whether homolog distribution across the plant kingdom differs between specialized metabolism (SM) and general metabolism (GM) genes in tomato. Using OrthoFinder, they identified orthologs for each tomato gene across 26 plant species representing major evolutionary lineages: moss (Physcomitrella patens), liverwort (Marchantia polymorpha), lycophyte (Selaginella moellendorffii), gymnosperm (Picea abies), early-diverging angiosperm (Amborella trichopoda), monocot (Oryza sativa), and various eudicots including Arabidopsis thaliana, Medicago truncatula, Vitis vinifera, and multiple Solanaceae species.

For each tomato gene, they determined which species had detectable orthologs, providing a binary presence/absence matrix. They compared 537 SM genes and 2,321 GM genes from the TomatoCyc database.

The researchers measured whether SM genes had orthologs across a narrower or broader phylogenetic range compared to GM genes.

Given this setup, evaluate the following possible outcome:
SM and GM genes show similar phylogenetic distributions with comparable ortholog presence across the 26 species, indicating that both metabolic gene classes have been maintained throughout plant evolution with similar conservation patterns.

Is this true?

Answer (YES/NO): NO